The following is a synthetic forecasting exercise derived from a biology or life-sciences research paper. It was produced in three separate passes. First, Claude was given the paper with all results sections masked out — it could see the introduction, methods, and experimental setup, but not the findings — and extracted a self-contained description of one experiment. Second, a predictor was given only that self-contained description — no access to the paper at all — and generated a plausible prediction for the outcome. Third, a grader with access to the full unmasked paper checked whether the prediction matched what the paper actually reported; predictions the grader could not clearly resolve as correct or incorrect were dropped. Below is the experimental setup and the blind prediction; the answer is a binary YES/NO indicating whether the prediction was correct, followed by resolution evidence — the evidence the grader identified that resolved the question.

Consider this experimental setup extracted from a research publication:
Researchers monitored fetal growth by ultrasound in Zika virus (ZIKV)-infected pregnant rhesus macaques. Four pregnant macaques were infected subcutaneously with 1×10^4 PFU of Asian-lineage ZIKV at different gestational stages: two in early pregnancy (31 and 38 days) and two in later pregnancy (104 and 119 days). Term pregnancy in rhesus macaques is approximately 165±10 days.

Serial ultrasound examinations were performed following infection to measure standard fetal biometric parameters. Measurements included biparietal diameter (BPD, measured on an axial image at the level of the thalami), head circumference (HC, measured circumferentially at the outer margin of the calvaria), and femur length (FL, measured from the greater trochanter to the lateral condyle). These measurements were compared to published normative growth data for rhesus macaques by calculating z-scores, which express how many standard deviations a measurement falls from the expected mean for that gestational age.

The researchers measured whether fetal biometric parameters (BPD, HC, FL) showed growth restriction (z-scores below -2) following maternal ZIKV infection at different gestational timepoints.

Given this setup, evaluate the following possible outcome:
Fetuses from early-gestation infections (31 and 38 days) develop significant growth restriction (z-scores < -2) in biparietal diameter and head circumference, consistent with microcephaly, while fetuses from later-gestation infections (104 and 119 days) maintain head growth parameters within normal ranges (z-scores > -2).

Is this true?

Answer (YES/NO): NO